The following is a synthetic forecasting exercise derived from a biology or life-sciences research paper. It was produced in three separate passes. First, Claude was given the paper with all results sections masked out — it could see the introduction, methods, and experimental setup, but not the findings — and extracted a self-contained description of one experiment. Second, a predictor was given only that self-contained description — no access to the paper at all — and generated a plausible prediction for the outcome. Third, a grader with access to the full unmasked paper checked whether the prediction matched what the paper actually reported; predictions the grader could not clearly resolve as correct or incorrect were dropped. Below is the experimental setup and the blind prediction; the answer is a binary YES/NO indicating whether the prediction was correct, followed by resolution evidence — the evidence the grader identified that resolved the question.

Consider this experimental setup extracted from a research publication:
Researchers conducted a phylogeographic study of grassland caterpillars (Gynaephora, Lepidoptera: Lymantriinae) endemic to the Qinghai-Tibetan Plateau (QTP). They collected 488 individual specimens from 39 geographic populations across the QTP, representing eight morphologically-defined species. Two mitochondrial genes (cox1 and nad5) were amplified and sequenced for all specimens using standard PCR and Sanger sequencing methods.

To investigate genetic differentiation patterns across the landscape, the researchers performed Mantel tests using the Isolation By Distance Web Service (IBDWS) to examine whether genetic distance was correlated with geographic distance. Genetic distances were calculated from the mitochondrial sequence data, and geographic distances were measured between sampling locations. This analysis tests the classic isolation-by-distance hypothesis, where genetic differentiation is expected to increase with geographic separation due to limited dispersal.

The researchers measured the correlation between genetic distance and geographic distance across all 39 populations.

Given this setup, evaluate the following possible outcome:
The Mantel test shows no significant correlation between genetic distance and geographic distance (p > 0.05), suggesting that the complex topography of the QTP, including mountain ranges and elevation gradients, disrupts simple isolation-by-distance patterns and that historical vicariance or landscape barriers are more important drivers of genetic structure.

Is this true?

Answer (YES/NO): NO